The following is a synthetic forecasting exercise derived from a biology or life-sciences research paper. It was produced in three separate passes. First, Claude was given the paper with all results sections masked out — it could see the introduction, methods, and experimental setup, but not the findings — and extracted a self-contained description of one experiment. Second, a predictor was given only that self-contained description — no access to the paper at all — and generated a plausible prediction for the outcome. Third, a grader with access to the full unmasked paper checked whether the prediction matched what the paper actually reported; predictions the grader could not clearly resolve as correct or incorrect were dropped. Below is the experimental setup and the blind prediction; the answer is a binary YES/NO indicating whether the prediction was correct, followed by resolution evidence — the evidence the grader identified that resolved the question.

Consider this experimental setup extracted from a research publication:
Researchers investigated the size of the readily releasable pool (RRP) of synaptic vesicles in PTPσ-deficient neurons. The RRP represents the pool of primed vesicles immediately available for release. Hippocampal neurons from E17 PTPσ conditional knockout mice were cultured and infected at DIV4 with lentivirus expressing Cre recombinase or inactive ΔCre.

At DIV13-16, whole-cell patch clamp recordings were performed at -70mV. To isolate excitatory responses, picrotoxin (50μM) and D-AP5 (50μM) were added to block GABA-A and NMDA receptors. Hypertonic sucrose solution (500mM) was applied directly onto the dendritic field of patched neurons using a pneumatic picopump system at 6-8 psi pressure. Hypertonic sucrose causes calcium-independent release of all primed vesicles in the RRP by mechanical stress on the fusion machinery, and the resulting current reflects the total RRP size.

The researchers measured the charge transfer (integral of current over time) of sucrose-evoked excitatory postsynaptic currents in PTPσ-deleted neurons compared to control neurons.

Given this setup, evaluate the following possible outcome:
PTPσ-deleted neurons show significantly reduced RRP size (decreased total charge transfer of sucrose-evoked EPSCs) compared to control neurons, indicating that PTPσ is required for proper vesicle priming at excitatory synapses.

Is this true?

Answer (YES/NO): YES